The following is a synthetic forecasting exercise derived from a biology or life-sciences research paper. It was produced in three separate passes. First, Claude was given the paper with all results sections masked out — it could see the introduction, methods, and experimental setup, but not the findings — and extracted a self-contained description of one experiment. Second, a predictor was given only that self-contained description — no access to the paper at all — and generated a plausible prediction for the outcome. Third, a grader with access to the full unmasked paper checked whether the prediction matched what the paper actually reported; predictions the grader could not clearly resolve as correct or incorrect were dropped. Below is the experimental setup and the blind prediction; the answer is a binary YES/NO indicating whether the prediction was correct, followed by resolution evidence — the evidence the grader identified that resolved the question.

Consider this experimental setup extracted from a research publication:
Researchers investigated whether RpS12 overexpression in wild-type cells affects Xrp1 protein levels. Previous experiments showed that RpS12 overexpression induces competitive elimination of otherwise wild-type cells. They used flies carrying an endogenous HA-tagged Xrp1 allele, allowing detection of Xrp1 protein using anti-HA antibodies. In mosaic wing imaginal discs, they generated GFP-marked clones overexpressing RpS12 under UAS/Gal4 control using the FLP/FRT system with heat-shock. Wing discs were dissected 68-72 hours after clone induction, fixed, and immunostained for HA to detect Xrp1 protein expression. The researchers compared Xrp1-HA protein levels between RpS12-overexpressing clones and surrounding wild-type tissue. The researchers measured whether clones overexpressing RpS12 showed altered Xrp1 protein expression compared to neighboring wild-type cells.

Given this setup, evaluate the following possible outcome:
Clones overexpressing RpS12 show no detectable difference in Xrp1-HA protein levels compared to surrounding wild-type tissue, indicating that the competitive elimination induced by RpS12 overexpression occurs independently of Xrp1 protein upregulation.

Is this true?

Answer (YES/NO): NO